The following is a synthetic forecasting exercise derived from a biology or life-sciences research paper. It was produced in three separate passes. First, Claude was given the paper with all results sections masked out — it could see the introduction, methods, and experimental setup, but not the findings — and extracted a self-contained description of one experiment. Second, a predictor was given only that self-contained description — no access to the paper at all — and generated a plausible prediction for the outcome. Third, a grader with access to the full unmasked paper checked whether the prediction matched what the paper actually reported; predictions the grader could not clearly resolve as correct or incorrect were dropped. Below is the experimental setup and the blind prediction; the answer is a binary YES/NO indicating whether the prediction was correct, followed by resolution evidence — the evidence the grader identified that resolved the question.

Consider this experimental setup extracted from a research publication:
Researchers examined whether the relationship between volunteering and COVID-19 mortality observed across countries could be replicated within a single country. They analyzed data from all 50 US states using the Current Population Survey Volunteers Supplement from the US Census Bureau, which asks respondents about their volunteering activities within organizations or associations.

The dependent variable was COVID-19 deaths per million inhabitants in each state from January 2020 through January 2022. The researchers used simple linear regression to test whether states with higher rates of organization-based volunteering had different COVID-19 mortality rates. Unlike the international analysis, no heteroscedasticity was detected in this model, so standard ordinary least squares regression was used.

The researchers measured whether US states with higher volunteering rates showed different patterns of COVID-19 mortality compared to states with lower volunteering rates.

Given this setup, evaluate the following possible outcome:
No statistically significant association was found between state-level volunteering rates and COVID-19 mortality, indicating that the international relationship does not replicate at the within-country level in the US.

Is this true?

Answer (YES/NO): NO